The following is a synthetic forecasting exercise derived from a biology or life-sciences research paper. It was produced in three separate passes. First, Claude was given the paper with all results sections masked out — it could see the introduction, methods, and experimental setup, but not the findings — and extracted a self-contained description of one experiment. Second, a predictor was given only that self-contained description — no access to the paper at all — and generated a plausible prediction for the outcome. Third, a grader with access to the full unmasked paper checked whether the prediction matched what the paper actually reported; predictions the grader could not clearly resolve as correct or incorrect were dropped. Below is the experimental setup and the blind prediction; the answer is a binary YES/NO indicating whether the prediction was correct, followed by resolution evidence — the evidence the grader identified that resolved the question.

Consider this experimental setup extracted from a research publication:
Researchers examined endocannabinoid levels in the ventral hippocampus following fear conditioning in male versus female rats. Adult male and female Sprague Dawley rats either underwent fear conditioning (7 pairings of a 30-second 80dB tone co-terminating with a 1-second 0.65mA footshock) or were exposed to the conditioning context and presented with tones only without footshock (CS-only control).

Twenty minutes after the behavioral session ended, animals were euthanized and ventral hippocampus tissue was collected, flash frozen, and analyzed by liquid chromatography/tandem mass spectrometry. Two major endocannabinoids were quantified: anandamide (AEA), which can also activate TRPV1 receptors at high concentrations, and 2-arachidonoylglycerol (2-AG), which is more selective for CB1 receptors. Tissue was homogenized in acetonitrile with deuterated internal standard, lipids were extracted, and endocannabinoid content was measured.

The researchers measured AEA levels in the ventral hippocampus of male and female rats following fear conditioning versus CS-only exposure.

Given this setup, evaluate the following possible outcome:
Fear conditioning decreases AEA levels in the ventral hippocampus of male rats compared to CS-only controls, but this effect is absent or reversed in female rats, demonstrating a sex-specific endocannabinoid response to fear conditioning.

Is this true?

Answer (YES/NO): NO